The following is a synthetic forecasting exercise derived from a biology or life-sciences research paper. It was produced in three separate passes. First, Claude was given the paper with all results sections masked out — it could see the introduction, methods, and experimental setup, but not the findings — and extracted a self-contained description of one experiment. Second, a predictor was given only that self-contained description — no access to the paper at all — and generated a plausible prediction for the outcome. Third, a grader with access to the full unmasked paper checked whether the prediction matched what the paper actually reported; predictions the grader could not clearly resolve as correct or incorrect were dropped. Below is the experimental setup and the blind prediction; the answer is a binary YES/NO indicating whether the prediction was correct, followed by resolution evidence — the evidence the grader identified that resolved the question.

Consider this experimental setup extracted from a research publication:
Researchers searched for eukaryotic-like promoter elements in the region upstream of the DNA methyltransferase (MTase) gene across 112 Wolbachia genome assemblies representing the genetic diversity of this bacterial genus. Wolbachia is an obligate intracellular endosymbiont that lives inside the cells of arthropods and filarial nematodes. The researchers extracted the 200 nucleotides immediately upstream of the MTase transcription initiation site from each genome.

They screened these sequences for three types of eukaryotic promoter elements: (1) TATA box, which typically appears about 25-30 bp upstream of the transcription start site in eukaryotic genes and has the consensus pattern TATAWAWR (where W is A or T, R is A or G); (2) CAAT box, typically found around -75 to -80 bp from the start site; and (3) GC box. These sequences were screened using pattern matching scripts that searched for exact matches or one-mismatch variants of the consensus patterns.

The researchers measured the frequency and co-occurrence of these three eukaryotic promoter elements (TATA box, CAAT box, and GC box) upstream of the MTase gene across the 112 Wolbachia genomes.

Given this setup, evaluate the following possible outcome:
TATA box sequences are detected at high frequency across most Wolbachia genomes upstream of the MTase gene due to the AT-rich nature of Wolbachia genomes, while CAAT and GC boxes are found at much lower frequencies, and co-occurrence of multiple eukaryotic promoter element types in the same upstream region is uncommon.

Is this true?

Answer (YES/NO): NO